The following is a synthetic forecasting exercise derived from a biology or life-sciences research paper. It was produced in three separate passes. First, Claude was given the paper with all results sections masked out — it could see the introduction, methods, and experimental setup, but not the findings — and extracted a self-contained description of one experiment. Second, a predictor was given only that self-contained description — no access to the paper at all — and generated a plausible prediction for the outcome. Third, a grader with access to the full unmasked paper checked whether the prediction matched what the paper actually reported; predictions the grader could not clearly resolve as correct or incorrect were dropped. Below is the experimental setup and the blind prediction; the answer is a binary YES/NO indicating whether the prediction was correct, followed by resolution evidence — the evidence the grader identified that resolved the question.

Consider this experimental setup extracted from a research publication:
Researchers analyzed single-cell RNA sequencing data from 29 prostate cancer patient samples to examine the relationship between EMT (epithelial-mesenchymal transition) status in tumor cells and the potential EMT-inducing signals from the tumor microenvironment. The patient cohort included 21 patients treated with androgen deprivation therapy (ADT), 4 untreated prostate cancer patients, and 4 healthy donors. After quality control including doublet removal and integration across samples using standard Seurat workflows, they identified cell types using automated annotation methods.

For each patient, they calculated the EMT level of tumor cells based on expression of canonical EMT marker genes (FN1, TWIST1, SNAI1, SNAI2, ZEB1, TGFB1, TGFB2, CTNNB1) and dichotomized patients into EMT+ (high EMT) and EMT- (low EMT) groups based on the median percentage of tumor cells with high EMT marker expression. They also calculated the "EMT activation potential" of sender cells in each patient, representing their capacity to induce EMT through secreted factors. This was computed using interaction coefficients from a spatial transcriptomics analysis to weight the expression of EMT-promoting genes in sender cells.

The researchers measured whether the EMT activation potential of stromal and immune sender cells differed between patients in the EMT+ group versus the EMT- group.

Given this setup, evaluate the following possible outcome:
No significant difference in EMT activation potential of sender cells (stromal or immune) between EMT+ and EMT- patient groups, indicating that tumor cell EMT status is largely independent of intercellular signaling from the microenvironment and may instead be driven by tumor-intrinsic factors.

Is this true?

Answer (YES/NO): NO